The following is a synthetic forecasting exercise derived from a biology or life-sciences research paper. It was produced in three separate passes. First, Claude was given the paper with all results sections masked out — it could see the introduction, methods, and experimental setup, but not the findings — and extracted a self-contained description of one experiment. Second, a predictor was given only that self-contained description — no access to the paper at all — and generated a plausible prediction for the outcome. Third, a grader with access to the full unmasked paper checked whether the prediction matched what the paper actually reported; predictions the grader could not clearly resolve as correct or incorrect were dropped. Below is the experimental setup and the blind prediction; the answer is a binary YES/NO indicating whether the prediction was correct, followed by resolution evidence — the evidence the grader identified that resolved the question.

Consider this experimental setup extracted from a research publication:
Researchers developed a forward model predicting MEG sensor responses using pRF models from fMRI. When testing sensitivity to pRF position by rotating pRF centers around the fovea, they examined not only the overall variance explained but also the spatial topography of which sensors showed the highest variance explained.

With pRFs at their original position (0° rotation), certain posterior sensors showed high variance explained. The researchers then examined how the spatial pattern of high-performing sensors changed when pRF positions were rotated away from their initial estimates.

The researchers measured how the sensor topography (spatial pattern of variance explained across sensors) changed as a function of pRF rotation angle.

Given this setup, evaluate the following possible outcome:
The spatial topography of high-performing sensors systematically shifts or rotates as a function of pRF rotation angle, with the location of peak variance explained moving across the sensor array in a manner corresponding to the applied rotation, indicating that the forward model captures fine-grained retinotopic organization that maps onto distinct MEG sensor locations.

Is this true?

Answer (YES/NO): NO